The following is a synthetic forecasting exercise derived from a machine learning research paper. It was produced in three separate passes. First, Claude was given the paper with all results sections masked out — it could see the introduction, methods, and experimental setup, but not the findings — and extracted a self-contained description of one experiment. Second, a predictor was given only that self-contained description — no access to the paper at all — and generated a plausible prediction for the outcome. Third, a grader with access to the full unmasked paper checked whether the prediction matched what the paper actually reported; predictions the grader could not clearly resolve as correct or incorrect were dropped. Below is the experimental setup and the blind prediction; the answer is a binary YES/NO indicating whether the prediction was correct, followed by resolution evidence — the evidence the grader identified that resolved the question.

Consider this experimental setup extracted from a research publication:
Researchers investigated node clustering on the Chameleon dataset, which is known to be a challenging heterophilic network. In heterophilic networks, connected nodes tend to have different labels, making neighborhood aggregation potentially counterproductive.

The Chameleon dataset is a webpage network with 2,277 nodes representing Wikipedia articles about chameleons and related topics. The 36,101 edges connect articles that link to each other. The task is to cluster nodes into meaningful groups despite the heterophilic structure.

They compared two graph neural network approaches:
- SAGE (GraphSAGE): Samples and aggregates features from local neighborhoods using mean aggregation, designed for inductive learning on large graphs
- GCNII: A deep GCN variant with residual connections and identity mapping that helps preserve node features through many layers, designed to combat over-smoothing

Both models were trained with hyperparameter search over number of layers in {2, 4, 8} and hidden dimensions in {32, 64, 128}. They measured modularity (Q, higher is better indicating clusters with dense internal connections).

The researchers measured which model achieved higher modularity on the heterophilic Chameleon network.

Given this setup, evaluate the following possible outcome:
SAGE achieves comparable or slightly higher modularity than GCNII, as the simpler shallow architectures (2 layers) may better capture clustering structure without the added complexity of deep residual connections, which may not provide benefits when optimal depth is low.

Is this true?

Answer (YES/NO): NO